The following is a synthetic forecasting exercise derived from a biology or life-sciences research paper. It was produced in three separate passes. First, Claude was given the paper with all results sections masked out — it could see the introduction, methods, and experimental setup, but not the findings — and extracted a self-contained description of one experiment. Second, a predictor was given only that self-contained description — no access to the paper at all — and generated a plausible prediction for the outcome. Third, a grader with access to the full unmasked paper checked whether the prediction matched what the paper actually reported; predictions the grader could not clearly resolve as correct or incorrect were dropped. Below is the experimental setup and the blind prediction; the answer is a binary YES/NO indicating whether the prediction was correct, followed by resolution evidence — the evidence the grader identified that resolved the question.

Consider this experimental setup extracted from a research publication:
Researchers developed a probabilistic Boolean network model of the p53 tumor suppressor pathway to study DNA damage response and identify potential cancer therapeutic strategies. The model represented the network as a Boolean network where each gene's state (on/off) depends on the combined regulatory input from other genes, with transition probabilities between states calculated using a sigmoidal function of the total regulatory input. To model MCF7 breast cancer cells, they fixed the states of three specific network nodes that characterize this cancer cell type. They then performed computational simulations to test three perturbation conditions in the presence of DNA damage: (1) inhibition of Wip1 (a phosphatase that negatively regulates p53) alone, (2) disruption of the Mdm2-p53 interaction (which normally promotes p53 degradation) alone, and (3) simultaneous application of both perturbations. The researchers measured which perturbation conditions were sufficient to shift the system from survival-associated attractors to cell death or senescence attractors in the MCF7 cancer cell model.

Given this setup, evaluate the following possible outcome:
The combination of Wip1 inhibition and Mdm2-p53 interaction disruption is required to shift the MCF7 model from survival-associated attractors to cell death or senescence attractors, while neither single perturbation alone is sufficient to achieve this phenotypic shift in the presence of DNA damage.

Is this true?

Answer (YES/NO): YES